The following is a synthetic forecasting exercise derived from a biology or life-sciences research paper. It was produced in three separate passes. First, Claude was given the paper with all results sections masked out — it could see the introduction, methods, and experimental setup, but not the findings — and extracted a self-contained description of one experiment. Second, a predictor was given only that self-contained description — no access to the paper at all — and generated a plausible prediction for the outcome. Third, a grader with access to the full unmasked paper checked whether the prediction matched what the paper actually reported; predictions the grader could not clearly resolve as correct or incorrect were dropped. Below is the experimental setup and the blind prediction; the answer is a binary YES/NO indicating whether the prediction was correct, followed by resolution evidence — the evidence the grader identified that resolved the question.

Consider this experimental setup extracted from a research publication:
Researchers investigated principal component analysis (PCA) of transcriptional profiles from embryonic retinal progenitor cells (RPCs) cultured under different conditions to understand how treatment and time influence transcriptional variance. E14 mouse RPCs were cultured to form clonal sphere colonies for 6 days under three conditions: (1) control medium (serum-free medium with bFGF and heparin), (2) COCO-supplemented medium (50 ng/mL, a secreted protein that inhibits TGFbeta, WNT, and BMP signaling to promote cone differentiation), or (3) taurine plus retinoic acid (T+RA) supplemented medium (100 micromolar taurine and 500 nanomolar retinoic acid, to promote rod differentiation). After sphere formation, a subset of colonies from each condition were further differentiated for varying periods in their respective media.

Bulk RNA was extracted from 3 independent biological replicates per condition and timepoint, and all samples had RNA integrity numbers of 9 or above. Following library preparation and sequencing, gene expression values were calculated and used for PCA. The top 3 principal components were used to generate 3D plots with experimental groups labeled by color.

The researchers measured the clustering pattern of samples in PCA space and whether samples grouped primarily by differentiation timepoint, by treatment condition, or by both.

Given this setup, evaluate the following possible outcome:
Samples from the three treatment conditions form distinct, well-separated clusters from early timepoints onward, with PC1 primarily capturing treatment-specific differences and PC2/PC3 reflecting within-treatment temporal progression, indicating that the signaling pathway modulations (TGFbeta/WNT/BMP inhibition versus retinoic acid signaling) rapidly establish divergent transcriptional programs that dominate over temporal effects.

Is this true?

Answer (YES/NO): NO